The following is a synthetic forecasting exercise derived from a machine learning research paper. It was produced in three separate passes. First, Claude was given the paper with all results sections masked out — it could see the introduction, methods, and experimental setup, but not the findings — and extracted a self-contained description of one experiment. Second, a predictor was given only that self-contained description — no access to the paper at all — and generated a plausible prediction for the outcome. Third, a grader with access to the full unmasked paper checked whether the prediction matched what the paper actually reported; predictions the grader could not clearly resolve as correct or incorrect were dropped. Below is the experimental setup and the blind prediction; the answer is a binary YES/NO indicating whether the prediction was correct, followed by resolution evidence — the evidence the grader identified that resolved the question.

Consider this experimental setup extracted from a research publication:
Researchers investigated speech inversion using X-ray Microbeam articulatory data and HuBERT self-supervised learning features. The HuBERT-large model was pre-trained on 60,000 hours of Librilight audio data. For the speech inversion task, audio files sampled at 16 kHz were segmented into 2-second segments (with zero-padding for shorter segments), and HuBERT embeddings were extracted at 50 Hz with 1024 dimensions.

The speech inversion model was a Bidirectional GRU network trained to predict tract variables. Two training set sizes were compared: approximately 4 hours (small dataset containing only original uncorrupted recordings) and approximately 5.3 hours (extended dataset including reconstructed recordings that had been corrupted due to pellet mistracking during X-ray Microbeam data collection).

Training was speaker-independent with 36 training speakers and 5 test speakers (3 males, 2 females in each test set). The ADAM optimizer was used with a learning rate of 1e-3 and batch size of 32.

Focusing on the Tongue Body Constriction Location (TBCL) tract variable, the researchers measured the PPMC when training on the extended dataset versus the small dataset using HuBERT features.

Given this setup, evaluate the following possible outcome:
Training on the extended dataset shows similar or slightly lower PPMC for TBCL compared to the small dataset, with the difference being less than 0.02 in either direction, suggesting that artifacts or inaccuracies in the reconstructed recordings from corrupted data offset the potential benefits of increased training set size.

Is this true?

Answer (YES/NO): YES